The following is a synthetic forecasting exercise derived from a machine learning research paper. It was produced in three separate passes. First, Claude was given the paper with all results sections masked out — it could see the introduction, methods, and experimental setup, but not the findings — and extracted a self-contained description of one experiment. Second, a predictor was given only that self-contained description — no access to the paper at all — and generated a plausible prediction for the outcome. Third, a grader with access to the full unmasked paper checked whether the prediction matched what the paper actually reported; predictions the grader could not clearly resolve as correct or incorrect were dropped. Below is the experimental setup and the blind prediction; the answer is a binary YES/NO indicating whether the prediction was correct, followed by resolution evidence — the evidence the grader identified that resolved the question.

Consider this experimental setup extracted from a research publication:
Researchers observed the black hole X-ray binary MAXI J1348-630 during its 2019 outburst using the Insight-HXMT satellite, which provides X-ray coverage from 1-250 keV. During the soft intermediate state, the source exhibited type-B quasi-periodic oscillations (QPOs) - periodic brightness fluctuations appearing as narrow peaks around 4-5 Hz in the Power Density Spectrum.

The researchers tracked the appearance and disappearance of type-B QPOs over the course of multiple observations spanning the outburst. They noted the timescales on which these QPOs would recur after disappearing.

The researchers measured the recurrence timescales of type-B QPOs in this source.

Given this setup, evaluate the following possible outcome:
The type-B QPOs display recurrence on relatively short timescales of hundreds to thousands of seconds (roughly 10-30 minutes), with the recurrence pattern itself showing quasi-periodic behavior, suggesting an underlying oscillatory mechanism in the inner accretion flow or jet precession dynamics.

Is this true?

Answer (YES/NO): NO